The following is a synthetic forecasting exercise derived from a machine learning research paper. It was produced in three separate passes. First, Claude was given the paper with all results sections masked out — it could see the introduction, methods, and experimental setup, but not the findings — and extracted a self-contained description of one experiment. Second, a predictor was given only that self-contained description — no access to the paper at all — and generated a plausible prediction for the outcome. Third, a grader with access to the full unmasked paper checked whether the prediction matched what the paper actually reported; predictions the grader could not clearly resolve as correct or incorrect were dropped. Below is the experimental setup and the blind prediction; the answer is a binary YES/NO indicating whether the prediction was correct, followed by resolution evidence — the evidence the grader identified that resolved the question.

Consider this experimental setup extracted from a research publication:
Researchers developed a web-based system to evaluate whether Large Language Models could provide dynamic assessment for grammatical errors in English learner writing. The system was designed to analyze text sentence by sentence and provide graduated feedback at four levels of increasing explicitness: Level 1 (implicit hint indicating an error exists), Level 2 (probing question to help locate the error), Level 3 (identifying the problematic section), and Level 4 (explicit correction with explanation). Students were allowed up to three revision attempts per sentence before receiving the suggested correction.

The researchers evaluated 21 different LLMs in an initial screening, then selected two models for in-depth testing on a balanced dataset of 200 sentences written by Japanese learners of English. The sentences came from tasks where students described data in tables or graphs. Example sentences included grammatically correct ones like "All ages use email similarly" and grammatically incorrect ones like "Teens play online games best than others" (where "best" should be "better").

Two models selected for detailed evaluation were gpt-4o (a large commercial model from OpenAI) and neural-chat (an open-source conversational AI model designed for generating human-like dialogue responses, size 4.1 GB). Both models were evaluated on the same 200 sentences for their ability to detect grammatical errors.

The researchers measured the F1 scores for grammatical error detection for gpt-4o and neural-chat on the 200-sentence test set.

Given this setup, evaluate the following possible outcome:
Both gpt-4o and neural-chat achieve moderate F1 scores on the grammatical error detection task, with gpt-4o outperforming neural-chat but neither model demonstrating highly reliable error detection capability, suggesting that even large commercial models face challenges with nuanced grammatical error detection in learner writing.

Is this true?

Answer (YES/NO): NO